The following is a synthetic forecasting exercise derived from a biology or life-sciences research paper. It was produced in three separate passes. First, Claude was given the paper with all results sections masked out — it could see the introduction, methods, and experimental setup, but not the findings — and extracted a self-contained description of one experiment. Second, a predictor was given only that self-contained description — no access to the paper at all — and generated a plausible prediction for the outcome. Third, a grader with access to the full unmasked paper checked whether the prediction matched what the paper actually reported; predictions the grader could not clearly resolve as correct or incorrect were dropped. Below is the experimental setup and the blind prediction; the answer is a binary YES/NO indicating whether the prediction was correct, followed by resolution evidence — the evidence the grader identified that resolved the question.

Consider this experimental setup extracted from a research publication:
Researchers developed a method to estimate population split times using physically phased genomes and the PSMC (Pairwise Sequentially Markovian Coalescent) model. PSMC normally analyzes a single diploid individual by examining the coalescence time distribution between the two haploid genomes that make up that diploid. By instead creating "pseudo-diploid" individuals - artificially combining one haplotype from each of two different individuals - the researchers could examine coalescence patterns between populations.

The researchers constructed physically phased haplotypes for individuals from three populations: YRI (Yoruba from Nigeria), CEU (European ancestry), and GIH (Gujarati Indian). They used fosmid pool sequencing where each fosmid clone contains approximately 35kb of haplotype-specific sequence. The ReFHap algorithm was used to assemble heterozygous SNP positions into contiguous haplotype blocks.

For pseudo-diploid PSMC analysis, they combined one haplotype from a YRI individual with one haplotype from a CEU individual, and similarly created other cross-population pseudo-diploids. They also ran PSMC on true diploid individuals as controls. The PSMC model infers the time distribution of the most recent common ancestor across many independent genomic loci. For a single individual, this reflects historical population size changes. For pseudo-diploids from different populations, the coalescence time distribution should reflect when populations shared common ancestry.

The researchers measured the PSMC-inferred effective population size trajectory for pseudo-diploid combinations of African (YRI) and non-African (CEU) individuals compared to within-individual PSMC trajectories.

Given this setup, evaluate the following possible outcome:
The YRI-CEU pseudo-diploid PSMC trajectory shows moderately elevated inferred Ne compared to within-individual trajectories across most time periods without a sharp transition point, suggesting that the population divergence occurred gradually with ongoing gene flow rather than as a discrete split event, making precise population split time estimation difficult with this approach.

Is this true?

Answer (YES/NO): NO